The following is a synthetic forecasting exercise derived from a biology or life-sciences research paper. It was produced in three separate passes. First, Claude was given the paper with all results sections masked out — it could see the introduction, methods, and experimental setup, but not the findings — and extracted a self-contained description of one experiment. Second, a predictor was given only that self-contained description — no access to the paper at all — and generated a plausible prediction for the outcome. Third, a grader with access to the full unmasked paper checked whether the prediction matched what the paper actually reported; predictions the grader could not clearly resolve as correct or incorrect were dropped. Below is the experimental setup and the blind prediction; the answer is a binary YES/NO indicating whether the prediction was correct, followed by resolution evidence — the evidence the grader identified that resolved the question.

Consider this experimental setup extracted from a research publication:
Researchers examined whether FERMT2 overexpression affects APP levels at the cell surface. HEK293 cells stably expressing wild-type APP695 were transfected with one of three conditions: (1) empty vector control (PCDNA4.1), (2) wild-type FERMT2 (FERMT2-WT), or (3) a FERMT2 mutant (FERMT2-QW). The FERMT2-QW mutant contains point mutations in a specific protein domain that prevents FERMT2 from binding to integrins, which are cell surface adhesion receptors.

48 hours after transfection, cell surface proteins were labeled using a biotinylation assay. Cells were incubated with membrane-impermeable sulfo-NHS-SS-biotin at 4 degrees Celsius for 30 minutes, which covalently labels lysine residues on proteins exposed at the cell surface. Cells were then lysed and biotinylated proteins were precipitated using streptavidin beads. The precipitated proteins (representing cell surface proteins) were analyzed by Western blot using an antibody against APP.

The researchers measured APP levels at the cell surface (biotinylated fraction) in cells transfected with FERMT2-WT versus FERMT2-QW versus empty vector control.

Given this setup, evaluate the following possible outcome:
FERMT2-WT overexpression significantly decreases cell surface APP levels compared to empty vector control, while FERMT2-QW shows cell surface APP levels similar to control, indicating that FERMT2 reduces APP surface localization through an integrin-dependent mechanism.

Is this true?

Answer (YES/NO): NO